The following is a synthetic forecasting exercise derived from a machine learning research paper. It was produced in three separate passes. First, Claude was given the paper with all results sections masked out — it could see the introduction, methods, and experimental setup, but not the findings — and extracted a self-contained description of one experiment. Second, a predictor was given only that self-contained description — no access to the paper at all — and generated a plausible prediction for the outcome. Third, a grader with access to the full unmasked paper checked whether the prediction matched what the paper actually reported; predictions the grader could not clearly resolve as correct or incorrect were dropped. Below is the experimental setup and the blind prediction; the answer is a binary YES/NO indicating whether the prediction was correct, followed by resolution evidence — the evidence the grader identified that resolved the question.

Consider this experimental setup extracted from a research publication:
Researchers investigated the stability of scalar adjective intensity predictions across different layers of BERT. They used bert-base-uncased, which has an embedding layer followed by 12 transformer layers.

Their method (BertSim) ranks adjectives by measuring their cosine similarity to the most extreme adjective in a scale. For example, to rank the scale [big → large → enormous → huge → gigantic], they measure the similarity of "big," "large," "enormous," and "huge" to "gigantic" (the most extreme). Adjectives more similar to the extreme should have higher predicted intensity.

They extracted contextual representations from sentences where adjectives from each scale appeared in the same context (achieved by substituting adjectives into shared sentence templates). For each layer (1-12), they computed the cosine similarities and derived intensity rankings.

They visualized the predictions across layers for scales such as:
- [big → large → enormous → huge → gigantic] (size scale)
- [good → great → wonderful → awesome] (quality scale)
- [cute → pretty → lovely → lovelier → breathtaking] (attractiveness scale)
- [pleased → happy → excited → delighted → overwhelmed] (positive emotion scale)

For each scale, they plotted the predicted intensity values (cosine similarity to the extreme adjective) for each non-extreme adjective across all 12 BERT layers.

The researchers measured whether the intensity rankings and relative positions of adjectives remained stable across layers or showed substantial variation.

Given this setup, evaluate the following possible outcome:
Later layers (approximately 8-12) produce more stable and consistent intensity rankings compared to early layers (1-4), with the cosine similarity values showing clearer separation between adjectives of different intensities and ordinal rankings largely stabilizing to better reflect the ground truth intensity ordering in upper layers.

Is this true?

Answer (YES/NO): NO